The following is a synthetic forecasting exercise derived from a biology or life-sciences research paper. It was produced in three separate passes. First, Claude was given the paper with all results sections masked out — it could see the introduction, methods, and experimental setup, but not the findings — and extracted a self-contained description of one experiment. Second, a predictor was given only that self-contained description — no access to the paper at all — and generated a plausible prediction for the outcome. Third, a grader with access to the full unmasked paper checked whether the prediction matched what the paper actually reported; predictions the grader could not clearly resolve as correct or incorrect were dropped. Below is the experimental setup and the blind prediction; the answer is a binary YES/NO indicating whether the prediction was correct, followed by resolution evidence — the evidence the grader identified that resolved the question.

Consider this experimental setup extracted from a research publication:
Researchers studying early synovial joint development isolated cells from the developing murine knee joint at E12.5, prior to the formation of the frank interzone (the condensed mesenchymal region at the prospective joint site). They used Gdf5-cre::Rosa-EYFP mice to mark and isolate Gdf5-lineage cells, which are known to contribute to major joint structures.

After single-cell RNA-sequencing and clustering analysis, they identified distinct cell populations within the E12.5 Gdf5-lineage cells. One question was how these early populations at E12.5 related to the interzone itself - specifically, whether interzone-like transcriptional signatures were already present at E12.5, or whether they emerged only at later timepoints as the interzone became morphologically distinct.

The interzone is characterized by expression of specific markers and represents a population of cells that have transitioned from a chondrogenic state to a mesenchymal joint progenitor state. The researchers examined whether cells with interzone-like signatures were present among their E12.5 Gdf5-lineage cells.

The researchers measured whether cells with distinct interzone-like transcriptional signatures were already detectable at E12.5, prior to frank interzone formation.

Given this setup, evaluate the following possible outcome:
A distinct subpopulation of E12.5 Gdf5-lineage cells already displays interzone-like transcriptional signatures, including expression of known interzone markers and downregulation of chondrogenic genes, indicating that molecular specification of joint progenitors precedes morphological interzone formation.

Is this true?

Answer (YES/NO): NO